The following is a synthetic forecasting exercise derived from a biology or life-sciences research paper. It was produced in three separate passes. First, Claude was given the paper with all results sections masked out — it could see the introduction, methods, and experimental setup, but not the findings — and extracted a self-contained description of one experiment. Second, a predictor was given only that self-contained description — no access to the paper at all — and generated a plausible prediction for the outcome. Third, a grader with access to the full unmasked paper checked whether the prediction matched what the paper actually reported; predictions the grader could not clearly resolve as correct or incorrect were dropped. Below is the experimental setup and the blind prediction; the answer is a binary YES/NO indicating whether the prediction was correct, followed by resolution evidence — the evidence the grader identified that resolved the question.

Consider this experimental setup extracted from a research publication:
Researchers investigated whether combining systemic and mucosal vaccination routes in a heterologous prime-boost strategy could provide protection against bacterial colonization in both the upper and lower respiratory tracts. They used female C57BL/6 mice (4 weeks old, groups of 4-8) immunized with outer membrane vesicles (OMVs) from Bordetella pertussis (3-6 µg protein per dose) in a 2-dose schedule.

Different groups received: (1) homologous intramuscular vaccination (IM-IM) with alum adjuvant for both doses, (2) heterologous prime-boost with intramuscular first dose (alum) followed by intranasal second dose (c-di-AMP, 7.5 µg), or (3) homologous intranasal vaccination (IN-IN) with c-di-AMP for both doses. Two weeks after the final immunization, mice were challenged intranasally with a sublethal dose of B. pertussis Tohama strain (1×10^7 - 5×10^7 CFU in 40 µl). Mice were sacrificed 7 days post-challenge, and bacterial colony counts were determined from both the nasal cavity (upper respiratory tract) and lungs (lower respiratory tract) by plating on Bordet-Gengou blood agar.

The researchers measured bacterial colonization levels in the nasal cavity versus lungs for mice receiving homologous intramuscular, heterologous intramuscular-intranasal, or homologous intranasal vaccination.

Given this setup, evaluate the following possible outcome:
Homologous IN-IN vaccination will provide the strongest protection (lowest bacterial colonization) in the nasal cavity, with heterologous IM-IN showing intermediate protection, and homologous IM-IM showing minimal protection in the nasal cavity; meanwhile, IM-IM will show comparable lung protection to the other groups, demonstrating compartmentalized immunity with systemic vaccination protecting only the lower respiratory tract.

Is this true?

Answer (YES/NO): NO